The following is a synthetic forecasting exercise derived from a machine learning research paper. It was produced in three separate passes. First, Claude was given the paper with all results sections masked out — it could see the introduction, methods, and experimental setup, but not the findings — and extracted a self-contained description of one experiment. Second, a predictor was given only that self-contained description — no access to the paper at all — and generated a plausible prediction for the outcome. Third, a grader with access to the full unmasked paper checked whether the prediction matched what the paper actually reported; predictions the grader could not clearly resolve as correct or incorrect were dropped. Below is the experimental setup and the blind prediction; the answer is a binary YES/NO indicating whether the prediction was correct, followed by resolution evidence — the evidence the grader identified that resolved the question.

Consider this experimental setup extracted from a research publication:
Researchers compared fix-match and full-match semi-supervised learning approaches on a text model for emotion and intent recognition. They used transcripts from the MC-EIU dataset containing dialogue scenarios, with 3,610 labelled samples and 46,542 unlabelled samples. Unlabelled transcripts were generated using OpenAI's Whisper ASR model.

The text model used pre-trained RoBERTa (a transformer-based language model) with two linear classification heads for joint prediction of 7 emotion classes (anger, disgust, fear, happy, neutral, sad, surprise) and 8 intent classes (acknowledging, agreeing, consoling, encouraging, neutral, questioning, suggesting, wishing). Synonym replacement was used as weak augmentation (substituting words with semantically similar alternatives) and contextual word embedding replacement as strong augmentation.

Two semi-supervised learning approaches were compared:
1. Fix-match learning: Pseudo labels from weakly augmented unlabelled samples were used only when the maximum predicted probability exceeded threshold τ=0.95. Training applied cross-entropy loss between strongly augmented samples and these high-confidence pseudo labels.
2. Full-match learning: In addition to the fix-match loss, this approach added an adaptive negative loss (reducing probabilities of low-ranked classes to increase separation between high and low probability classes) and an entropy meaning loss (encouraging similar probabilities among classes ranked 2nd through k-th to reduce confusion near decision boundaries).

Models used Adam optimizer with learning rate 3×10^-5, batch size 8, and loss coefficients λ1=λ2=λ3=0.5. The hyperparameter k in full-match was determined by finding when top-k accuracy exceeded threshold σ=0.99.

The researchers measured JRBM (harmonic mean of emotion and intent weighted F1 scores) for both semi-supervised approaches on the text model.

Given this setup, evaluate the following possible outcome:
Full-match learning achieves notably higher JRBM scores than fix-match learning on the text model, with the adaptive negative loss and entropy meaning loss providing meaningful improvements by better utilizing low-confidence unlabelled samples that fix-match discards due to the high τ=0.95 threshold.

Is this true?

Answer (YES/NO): NO